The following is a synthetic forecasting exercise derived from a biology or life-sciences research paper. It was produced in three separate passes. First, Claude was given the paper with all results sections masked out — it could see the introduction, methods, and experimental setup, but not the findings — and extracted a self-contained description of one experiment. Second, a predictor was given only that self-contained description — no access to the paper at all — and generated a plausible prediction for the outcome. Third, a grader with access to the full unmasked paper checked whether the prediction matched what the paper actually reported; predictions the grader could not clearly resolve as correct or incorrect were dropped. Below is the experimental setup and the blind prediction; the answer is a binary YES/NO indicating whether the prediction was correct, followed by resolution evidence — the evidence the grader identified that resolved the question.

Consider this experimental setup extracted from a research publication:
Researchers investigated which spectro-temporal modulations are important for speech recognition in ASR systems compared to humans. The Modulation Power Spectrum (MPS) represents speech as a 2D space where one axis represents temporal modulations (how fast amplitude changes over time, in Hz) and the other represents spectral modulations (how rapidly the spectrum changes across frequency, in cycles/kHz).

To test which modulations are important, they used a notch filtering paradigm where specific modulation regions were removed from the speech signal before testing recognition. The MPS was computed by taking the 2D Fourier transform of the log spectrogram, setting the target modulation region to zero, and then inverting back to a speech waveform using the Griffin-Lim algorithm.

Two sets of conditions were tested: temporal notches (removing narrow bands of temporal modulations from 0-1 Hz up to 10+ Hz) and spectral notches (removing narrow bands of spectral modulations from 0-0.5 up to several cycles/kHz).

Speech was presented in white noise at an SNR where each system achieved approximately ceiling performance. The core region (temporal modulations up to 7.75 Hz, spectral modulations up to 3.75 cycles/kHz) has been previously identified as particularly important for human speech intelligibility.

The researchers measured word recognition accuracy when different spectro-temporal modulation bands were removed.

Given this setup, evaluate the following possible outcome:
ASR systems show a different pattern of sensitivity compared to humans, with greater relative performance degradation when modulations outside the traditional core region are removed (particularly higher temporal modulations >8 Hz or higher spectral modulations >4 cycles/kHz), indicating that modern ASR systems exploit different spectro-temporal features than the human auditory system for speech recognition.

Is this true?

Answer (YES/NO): NO